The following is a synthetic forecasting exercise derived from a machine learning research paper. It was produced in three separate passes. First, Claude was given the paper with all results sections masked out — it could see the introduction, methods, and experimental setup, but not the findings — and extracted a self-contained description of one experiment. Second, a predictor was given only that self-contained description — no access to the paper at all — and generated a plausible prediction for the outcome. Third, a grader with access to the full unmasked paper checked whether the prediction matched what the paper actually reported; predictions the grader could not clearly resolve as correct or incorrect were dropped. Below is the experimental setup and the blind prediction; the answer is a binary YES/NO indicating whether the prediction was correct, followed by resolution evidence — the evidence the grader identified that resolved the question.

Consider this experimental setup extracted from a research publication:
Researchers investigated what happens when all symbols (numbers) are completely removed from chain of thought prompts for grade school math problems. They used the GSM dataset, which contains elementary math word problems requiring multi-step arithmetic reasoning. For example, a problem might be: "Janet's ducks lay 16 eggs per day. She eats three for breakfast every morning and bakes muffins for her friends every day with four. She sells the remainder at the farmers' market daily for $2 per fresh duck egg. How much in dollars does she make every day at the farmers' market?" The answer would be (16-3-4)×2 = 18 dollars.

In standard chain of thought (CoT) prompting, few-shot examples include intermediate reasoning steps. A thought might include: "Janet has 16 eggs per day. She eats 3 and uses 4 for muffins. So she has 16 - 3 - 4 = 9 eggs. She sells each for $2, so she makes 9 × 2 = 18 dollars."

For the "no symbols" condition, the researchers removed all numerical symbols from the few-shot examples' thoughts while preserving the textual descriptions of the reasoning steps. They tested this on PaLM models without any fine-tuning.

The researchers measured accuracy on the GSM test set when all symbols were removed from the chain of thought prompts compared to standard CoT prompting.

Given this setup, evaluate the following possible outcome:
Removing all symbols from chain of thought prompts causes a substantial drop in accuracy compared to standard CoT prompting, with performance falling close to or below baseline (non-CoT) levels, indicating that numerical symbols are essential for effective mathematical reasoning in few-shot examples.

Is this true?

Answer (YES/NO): YES